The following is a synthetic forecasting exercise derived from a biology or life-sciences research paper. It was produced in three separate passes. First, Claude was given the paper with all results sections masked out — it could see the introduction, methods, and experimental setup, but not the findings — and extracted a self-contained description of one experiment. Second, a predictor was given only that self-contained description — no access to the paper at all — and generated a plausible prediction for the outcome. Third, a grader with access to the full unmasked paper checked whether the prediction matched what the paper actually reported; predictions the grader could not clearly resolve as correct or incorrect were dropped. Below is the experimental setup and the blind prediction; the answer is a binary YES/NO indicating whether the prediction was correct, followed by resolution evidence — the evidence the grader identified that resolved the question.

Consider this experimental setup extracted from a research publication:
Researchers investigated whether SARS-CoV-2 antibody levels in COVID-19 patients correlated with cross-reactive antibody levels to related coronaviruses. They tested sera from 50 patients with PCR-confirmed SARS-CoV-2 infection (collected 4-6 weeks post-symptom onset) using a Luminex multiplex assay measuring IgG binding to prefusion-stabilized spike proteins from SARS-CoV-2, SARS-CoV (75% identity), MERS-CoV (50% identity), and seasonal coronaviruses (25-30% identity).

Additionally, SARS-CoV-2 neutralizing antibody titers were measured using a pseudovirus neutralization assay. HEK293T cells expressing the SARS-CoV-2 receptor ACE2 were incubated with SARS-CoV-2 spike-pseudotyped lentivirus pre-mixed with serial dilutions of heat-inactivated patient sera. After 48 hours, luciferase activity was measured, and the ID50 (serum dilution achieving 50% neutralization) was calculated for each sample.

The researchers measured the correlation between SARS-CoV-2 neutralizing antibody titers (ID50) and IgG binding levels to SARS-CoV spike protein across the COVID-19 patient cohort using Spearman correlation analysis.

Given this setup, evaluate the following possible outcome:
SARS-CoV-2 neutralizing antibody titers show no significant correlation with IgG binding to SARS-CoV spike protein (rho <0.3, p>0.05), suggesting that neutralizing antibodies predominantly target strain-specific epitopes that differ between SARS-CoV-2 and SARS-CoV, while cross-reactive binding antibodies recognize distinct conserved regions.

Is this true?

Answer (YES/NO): NO